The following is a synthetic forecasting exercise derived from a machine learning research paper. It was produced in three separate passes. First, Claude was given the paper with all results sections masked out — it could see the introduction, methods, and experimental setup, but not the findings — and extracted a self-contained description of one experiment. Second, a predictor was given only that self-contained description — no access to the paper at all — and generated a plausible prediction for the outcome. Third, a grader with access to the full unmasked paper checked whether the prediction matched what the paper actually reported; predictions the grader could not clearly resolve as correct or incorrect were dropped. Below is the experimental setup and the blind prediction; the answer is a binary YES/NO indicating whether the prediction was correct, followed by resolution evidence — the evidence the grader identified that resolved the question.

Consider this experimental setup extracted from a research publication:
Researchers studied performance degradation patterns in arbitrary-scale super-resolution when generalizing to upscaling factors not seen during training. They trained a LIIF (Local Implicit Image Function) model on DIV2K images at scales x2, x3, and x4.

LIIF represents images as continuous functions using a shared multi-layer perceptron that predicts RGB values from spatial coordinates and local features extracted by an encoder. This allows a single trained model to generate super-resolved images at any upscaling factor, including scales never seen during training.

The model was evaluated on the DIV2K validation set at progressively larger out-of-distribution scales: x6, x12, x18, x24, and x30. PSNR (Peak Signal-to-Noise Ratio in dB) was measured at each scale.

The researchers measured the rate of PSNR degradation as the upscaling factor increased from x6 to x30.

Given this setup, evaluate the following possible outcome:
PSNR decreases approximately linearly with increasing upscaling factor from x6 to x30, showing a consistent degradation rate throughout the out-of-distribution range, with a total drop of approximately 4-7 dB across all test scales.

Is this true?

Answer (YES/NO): NO